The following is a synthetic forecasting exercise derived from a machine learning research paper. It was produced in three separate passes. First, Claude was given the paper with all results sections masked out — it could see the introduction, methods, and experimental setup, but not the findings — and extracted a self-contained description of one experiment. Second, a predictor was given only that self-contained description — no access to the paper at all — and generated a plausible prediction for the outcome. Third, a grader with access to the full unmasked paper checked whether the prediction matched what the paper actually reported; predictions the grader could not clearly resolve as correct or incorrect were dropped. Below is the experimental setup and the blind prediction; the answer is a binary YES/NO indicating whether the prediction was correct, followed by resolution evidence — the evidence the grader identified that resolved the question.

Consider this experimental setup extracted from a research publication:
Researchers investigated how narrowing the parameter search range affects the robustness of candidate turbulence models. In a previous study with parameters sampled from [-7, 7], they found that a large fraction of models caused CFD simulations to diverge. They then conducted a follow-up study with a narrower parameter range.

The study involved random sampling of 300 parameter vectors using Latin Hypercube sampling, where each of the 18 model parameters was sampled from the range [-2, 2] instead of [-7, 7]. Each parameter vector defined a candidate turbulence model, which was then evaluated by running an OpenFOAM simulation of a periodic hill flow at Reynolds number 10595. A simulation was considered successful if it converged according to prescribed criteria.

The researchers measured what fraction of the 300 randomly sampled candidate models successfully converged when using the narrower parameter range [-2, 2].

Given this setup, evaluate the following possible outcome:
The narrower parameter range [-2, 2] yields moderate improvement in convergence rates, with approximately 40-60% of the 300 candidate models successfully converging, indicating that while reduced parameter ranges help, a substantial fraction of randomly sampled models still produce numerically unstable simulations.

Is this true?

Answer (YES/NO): YES